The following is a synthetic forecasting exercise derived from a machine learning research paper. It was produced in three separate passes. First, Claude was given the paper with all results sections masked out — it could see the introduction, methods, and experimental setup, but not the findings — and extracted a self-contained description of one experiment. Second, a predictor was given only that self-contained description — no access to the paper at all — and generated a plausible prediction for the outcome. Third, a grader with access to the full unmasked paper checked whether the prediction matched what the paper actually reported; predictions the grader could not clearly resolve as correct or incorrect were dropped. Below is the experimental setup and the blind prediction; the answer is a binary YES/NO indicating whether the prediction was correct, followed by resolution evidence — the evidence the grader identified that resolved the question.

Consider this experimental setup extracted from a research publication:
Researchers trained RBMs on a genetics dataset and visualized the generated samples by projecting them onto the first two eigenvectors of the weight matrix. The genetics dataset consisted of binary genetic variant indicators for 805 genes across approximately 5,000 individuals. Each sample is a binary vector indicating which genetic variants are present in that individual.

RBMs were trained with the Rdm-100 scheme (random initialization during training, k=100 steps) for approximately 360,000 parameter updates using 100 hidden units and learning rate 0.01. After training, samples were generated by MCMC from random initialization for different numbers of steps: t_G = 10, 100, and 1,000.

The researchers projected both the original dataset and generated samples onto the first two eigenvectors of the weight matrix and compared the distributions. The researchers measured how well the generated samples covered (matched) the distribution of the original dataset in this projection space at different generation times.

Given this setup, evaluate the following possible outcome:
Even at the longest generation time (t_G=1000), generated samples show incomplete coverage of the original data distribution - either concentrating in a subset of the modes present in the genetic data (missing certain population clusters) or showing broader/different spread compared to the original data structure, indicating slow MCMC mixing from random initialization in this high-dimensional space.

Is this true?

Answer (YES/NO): NO